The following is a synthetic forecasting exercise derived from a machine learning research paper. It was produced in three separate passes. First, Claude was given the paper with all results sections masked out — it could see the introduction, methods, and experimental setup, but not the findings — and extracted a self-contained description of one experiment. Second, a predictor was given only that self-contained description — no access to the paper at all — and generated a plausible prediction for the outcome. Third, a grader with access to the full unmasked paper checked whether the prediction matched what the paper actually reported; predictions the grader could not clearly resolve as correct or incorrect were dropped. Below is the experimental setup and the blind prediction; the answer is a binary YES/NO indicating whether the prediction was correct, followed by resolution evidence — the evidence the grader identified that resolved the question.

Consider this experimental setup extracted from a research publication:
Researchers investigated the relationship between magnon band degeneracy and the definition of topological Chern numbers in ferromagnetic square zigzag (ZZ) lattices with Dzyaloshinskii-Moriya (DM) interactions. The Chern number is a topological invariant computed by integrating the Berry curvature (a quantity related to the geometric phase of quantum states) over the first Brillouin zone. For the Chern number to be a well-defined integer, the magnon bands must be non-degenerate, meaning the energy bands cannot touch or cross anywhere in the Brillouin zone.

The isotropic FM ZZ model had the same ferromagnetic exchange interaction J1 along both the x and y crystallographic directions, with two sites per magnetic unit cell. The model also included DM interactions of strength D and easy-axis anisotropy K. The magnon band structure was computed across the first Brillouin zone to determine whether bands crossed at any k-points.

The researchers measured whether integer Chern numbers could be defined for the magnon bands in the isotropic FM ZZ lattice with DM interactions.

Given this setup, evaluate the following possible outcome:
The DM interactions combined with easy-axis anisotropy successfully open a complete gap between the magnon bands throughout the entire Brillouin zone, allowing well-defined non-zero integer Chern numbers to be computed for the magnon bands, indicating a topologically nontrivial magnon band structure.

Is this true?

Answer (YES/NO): NO